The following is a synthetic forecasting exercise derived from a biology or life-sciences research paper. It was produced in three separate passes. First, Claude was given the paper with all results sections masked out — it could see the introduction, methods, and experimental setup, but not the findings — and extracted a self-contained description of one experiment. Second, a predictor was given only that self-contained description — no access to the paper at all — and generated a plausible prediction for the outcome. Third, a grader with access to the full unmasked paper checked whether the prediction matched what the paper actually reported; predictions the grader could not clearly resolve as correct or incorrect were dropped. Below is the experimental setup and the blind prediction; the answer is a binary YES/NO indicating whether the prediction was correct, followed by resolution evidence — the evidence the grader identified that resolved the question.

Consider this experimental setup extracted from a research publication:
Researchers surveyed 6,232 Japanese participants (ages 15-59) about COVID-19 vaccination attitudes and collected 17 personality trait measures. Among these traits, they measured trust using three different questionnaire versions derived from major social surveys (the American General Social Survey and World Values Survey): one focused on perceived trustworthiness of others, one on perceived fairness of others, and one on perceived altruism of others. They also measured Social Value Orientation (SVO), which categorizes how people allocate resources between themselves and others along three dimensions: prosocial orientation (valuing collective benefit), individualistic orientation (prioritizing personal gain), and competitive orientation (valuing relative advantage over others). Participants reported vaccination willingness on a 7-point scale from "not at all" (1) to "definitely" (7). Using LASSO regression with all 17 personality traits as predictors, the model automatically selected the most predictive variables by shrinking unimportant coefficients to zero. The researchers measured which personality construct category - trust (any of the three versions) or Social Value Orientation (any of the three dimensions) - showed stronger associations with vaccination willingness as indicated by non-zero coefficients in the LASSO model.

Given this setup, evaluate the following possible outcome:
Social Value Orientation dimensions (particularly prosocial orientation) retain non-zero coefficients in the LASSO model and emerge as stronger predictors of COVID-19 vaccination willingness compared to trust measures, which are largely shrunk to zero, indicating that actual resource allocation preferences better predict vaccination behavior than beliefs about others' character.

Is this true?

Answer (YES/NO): NO